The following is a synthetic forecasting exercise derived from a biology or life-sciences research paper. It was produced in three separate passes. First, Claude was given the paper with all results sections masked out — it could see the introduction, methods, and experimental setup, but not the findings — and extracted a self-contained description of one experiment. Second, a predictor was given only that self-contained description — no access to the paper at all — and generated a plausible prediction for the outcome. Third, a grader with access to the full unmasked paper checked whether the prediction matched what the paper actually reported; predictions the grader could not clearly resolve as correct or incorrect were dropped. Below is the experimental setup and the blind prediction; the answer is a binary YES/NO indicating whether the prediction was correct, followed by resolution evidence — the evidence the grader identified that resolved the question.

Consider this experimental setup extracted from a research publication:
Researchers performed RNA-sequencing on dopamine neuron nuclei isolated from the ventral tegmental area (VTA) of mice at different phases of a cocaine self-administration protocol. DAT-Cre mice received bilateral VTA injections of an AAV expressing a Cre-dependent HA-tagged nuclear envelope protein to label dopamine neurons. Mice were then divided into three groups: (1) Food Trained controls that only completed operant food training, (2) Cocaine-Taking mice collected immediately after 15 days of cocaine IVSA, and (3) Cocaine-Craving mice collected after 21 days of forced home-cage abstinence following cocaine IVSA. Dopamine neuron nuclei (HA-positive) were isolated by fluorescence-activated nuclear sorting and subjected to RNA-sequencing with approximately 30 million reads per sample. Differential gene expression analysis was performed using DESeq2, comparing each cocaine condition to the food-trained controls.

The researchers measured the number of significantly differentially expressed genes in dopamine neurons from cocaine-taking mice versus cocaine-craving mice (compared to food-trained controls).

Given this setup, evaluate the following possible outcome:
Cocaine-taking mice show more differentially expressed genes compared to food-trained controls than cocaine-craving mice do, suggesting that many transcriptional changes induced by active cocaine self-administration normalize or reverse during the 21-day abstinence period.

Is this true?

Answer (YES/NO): YES